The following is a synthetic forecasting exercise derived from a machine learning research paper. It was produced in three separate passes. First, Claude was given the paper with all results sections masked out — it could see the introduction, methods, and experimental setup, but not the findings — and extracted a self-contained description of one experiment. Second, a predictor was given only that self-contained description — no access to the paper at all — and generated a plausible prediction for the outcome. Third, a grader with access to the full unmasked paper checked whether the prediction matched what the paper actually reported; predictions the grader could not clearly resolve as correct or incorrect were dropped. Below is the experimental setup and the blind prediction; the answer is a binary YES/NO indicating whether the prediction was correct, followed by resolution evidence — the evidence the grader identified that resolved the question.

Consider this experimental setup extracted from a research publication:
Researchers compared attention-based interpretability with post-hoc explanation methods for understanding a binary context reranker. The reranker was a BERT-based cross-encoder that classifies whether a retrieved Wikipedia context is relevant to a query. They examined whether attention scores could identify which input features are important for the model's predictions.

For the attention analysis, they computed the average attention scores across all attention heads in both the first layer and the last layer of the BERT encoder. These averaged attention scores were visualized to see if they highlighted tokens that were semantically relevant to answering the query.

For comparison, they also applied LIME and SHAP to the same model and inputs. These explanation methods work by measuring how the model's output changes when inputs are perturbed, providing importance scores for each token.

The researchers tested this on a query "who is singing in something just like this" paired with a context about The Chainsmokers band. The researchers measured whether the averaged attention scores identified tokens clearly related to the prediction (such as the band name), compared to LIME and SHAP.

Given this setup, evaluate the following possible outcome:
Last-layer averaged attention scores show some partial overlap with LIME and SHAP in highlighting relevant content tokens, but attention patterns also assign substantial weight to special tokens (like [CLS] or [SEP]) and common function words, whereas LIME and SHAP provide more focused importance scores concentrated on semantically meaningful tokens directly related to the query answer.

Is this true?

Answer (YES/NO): NO